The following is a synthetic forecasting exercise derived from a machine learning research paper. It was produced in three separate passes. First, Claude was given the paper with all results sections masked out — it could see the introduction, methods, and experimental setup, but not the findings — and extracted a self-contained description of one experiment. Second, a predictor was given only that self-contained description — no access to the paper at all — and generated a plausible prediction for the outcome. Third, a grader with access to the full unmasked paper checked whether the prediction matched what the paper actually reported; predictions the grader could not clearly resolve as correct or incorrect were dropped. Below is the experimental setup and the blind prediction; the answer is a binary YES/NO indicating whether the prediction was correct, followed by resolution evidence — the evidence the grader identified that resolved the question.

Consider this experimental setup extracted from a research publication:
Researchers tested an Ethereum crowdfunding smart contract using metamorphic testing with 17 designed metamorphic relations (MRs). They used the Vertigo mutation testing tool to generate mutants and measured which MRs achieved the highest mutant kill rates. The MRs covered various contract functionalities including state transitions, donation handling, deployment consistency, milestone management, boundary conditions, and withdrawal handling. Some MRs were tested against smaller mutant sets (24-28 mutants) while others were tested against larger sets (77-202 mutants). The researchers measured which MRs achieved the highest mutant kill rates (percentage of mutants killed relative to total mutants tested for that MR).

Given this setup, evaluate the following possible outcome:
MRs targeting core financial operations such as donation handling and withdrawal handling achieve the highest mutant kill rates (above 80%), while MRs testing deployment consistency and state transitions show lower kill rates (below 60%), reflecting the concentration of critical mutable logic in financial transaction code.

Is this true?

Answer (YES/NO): NO